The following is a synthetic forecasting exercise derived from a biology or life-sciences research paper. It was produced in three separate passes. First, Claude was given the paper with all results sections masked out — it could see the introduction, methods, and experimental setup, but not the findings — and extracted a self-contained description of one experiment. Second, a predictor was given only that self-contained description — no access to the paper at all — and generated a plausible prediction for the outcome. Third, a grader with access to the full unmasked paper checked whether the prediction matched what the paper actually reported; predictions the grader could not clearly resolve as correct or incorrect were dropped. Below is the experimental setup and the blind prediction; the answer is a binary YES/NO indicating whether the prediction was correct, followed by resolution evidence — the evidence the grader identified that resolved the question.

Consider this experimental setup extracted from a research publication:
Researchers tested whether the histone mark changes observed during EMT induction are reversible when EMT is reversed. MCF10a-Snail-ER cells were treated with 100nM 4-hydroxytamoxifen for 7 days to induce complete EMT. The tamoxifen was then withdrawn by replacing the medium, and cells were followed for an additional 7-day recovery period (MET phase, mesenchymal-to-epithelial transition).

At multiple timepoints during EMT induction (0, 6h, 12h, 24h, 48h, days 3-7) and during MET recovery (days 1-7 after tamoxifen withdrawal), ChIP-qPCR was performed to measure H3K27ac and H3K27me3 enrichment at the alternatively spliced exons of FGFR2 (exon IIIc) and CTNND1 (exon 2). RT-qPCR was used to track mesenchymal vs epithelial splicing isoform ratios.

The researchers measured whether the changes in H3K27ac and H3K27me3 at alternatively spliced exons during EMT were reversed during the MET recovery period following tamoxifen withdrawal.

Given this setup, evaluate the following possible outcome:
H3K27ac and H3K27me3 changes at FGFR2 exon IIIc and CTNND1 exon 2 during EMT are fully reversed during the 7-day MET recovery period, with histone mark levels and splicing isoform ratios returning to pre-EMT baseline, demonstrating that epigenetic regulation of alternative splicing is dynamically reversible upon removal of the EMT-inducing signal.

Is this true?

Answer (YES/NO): NO